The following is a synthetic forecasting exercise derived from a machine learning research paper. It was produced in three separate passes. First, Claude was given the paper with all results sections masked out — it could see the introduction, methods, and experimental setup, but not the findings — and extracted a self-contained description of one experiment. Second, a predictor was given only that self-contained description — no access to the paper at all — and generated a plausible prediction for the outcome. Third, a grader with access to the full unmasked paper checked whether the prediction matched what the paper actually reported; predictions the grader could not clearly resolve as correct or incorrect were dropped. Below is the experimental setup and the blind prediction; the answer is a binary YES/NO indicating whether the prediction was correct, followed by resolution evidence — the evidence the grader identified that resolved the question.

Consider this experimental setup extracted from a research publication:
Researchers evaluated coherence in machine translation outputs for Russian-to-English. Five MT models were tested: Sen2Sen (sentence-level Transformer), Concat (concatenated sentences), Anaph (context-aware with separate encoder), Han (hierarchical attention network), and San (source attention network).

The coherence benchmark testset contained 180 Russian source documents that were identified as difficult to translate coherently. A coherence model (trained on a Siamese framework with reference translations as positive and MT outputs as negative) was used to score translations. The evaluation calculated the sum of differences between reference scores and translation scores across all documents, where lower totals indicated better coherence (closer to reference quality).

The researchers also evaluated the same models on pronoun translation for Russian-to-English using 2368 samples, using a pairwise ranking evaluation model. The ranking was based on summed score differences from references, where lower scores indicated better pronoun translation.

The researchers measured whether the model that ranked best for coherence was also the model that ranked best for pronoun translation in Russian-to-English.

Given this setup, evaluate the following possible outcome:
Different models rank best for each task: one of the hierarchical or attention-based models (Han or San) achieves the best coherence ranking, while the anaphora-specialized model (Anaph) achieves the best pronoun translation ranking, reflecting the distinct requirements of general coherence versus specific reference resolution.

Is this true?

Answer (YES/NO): NO